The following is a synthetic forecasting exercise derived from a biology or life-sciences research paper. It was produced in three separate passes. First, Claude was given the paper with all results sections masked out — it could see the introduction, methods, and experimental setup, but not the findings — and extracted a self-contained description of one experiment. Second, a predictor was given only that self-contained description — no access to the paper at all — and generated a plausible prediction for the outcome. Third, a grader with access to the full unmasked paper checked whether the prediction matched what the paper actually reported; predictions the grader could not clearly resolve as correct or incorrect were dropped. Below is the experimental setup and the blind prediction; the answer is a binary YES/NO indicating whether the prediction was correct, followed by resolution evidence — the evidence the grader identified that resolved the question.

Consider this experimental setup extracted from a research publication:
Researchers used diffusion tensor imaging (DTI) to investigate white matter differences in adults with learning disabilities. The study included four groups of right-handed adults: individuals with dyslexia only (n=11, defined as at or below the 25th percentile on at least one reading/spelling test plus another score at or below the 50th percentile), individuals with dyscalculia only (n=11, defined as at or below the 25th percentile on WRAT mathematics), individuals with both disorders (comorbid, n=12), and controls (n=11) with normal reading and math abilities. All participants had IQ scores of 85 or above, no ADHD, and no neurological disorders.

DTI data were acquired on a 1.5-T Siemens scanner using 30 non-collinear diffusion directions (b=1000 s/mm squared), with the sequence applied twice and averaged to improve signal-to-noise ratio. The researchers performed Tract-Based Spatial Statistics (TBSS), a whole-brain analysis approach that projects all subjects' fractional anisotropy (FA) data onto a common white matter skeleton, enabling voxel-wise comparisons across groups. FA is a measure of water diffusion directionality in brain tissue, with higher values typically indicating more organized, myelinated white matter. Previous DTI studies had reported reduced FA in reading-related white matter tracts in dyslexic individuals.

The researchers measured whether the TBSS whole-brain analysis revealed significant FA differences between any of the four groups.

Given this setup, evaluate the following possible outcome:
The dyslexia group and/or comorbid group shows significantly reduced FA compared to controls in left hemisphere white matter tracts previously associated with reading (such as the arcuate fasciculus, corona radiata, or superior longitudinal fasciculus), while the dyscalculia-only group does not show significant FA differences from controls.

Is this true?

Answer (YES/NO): NO